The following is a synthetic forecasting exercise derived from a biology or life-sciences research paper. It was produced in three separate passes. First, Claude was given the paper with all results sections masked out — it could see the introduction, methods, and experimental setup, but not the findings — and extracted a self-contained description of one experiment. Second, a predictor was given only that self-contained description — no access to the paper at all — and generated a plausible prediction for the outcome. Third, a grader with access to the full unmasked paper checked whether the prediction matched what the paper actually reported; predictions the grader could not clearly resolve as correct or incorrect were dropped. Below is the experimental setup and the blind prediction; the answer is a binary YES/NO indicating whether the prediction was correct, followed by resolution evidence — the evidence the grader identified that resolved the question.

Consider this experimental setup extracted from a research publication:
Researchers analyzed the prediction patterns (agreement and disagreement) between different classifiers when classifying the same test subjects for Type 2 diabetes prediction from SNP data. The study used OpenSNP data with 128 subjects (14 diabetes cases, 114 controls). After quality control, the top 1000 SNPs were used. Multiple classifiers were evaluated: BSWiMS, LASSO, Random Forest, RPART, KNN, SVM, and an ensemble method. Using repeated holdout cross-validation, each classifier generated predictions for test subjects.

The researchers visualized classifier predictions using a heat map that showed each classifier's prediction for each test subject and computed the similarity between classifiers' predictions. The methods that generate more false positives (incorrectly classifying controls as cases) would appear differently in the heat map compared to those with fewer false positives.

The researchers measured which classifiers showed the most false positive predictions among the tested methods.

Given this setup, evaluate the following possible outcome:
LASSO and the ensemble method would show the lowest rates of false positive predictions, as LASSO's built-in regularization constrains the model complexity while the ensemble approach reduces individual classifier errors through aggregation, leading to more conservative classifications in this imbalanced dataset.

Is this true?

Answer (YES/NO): NO